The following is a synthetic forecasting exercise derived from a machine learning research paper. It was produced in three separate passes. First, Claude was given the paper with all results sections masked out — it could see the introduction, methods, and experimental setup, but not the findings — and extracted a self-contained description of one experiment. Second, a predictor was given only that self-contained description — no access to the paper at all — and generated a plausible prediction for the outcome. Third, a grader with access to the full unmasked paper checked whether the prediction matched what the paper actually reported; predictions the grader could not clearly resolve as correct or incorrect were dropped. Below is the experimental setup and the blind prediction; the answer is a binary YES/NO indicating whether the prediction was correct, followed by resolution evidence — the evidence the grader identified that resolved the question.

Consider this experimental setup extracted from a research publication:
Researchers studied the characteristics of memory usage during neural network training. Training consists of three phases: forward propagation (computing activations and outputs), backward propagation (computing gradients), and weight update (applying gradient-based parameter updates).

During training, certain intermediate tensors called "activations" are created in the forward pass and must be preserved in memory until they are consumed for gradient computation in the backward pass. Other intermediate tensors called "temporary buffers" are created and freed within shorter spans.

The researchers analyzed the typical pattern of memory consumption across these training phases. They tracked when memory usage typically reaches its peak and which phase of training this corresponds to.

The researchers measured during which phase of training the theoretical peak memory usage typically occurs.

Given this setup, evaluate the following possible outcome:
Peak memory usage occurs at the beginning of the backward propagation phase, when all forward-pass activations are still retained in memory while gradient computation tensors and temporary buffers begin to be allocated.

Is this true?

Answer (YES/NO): NO